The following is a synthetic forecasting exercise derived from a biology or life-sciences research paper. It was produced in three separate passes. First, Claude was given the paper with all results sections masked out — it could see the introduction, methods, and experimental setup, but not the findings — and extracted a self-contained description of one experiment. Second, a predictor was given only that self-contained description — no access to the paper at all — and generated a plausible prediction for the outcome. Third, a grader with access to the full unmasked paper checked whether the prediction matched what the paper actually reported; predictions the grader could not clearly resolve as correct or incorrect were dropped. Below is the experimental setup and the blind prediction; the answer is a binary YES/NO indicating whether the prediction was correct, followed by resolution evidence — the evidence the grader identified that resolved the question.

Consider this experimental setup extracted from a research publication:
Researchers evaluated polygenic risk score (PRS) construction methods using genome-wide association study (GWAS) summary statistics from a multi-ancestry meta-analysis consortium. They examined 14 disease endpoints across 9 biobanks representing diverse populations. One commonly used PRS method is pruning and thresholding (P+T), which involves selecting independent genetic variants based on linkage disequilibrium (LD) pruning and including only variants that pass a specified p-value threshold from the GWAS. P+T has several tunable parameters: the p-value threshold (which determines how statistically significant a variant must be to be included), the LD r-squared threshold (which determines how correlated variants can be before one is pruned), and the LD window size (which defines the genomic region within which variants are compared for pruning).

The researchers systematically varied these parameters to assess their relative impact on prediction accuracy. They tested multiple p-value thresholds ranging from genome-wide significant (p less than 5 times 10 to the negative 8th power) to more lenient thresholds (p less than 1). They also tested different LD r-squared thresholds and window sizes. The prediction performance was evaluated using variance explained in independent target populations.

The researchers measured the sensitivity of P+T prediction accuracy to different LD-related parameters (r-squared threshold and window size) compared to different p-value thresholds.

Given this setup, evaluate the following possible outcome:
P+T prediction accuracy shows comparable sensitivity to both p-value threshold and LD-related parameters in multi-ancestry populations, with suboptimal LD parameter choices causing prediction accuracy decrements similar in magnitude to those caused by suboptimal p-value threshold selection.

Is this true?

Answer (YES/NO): NO